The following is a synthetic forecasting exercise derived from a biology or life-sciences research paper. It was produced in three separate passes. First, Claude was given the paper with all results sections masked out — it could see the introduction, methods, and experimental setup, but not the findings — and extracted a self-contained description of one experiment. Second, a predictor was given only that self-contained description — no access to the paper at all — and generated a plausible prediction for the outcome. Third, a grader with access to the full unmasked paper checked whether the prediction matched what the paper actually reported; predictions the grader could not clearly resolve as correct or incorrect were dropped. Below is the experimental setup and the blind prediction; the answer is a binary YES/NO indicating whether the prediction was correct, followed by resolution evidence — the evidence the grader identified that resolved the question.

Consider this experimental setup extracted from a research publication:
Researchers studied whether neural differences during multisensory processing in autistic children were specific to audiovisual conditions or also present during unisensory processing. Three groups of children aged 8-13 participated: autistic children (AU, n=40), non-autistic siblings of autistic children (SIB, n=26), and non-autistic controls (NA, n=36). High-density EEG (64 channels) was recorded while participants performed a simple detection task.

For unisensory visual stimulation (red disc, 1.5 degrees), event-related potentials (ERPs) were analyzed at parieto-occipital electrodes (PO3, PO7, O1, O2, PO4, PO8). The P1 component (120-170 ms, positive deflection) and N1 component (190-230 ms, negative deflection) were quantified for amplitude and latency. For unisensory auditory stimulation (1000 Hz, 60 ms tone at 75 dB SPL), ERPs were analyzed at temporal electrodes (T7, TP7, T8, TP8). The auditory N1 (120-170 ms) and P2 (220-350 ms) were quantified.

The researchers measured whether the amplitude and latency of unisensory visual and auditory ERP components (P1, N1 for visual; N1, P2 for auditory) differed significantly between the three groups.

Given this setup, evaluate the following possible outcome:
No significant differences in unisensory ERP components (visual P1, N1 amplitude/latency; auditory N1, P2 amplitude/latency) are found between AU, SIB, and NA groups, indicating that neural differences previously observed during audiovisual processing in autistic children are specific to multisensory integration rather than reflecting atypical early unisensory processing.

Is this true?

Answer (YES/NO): YES